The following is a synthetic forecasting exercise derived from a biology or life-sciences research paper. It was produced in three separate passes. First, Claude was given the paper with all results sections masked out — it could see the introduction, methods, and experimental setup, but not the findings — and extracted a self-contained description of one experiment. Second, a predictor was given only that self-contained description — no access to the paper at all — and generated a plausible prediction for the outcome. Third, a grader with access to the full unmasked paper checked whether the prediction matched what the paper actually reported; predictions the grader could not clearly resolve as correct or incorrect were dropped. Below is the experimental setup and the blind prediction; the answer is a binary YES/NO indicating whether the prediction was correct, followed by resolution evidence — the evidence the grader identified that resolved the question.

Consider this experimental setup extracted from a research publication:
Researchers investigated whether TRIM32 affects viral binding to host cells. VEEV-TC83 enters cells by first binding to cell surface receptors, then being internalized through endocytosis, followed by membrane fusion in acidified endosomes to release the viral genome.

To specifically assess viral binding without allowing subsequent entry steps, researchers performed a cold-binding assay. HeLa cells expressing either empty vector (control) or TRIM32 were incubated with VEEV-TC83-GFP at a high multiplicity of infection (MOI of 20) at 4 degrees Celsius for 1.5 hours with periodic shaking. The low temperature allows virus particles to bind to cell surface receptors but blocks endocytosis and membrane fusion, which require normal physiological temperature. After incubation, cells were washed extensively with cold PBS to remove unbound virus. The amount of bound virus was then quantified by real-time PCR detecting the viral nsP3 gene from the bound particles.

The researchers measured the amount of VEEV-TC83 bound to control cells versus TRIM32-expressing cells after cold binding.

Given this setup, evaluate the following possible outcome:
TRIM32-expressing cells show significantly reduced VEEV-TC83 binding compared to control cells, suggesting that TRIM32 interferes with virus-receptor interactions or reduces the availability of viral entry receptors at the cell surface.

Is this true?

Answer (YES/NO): NO